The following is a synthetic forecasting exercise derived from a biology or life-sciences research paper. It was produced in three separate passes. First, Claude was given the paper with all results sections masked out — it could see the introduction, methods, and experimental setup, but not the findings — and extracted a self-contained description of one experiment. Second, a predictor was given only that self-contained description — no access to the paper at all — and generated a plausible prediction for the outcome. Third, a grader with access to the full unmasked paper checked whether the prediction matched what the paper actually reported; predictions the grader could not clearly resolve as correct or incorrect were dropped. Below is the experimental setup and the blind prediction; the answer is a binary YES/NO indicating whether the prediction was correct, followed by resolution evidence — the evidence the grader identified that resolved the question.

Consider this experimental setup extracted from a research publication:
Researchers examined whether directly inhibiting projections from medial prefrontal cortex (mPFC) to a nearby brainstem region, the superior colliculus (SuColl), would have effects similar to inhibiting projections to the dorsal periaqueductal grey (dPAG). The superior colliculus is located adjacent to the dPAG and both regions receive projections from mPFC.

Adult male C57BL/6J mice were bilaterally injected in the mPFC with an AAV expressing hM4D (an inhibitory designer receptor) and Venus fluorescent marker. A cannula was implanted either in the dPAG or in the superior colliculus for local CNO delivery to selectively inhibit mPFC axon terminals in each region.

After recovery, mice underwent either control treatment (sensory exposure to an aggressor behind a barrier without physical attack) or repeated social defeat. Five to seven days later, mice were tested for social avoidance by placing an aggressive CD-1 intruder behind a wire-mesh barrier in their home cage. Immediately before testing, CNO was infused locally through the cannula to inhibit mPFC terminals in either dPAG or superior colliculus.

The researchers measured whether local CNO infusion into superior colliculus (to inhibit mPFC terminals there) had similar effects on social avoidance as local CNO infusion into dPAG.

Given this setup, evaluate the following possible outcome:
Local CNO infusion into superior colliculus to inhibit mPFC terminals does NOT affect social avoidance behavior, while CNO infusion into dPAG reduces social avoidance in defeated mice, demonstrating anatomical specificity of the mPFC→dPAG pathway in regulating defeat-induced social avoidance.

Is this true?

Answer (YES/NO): NO